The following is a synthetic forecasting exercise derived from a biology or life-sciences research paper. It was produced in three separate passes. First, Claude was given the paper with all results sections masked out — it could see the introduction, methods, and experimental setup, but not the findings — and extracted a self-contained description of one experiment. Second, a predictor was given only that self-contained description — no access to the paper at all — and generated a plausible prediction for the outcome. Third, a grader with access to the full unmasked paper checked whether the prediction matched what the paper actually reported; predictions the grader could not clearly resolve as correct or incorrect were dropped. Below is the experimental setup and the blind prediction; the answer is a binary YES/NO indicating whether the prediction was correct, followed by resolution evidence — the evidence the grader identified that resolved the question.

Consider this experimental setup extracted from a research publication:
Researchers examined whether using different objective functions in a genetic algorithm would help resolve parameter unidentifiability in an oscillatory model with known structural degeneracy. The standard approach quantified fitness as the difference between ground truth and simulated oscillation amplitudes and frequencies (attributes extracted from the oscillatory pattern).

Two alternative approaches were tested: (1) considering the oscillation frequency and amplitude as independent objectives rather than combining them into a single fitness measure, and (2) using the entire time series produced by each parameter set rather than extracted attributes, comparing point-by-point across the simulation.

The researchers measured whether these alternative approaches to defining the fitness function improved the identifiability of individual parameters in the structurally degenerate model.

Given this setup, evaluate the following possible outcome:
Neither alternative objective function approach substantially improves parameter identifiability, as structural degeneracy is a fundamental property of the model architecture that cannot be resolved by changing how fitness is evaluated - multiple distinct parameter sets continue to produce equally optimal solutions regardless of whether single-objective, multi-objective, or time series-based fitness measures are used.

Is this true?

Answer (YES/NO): YES